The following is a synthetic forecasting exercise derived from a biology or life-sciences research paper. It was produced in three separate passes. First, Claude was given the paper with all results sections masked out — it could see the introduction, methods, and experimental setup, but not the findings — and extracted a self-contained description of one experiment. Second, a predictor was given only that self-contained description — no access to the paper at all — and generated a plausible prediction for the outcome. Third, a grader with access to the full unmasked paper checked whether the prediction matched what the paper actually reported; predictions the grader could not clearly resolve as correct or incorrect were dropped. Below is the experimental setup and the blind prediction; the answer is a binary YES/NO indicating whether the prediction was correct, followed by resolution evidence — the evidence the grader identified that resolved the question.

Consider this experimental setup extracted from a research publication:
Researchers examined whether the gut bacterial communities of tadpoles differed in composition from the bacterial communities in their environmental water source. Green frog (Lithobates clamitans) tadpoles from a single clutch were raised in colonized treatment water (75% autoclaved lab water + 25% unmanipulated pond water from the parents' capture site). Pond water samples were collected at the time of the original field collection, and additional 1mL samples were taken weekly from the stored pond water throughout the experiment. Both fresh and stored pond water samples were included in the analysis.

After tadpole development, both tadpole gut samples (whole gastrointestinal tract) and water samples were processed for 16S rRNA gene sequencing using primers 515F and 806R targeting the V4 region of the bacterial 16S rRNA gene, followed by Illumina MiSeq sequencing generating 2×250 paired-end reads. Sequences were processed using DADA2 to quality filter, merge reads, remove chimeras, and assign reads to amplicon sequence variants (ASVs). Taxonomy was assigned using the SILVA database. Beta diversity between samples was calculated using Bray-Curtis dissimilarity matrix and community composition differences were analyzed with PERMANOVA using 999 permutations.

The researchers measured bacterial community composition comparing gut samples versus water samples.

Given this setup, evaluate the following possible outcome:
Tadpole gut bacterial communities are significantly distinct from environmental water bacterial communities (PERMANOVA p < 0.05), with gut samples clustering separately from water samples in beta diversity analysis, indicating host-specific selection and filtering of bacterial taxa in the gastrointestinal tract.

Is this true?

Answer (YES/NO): YES